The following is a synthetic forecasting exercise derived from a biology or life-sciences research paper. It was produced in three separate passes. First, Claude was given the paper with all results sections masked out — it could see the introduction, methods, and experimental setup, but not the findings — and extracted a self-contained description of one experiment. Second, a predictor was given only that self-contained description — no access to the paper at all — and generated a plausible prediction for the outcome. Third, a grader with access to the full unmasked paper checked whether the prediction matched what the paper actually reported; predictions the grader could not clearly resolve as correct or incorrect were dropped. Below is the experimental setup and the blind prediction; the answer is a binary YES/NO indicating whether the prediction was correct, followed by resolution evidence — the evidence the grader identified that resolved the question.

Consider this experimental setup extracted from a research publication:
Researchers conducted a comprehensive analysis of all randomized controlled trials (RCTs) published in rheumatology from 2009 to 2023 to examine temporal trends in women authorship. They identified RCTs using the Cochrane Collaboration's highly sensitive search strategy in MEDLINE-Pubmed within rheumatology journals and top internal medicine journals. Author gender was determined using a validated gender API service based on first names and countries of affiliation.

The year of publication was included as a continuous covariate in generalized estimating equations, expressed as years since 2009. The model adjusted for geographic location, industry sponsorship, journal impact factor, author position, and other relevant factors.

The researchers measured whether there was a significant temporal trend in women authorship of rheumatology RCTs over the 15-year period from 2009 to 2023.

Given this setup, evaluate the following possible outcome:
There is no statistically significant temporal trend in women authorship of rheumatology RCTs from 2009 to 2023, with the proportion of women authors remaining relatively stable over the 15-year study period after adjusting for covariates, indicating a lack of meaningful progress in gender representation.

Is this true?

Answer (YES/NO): YES